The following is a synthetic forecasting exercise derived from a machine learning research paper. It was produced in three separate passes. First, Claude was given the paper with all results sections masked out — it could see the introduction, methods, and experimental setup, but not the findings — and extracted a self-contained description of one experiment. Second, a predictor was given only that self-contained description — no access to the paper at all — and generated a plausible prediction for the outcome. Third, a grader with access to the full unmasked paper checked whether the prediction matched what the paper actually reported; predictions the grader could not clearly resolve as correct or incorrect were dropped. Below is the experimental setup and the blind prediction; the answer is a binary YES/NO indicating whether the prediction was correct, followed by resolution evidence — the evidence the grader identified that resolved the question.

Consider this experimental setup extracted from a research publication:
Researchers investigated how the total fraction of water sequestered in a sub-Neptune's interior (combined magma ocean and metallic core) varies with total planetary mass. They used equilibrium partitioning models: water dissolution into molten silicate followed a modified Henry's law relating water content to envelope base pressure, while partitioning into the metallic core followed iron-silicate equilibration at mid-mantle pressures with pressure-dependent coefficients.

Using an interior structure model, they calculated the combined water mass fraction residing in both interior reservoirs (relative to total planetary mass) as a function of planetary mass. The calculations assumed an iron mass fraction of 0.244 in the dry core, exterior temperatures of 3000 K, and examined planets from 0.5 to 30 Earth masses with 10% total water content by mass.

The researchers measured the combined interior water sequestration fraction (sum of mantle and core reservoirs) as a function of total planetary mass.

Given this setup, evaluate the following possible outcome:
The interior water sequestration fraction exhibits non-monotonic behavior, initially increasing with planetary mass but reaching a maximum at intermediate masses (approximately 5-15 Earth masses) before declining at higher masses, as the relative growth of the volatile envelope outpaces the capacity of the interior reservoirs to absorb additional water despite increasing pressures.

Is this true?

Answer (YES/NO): NO